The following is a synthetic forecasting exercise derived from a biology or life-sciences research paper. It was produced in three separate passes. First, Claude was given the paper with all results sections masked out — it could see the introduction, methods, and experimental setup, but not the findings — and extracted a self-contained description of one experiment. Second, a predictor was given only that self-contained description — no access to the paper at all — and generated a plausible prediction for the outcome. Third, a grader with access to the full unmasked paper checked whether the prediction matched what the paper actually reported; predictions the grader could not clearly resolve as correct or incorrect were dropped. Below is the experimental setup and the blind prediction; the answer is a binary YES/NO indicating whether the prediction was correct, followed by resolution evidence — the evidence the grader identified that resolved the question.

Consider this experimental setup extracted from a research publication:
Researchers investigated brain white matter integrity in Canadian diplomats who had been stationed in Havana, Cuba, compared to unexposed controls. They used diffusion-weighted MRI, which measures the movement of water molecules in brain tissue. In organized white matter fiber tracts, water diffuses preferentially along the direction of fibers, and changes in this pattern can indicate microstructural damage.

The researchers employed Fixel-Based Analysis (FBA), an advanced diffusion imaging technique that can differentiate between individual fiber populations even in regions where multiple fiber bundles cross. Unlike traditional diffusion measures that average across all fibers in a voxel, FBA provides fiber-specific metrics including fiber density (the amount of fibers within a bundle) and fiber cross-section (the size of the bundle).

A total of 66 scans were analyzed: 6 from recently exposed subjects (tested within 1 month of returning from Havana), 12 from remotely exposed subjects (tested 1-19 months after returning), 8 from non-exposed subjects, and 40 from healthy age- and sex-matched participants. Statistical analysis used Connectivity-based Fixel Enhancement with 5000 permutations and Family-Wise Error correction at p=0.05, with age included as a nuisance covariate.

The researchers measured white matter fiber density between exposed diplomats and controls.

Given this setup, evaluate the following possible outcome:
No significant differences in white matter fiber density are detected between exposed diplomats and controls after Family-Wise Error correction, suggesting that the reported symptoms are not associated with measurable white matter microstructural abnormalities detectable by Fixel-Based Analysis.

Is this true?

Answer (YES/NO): NO